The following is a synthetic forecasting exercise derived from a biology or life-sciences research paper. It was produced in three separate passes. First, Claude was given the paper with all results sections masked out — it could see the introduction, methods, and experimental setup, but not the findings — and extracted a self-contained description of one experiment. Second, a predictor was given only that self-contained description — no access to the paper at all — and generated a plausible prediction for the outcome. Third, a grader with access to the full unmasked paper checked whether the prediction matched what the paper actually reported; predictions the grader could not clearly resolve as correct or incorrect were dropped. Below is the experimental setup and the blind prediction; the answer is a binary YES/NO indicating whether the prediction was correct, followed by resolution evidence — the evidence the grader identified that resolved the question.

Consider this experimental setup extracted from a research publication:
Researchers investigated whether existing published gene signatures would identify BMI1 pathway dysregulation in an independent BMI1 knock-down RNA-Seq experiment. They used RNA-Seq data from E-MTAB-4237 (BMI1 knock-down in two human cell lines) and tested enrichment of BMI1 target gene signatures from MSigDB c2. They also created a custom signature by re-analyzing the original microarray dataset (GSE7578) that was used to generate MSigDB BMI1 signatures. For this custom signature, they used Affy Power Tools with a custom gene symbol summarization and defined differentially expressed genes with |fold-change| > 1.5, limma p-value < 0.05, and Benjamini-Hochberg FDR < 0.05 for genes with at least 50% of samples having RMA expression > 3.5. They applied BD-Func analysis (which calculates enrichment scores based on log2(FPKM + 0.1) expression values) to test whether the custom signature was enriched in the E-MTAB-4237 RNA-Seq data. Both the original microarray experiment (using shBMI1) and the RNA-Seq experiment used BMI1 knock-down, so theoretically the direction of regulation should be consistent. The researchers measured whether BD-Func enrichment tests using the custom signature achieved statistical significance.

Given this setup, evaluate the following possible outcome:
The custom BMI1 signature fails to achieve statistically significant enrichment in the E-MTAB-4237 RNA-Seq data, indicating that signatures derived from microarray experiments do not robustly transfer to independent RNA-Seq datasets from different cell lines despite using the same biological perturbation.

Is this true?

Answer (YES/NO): NO